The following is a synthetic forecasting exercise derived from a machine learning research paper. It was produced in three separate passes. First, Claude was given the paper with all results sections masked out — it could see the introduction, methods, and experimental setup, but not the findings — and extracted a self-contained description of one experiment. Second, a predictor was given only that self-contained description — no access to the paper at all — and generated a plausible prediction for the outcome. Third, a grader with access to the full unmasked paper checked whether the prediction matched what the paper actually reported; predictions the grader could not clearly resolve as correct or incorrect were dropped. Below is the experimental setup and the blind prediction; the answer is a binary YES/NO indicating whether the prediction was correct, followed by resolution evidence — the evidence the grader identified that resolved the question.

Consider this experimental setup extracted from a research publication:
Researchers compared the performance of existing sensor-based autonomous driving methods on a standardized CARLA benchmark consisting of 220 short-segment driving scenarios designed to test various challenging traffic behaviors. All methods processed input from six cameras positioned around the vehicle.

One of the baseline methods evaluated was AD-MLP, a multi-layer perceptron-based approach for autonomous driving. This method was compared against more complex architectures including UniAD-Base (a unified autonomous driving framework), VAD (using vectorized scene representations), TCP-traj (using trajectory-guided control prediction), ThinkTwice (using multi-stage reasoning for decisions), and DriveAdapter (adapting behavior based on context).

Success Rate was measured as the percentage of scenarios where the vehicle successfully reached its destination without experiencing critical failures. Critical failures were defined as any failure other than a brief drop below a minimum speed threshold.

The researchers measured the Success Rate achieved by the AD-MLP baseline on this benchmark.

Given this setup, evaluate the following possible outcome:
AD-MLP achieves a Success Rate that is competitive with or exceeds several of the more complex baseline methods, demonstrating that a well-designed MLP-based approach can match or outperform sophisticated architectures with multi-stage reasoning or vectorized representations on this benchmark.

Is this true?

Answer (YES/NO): NO